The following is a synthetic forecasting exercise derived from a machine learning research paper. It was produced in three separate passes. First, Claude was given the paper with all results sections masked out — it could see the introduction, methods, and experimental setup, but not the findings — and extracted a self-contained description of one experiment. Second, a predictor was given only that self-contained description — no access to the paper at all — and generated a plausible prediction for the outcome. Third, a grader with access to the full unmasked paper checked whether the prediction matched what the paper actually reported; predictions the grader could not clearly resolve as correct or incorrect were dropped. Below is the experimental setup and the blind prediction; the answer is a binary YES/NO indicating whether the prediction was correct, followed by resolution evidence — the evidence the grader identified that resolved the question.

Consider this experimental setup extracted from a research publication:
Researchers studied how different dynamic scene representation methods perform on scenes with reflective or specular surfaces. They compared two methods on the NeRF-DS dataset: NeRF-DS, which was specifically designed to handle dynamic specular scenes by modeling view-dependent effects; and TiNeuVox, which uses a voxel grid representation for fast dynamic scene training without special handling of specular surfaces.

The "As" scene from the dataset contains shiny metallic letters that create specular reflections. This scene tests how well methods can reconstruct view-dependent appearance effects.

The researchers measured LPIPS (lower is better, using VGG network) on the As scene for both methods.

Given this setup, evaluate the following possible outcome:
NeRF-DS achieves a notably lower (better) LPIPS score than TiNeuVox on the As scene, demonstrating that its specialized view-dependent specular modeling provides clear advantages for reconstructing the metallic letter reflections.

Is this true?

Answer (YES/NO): YES